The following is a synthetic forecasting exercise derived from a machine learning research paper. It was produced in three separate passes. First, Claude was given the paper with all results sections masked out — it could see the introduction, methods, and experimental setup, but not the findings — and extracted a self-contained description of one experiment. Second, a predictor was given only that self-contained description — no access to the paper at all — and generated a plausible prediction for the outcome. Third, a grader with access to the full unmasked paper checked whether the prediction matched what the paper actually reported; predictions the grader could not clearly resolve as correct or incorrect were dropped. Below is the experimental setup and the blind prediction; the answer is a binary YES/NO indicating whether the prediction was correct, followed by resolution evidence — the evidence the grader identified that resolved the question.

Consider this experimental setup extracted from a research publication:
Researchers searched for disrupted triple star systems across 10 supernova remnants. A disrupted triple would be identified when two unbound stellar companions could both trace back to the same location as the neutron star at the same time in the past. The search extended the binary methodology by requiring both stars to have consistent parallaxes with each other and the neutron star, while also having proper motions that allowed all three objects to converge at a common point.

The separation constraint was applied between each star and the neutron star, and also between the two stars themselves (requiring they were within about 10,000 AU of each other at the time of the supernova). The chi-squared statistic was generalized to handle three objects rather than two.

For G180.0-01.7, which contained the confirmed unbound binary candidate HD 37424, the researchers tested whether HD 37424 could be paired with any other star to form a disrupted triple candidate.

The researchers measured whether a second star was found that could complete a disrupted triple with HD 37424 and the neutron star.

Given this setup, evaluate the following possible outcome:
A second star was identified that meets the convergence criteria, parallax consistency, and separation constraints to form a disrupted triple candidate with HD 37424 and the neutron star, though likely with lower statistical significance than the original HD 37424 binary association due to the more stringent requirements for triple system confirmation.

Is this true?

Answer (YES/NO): YES